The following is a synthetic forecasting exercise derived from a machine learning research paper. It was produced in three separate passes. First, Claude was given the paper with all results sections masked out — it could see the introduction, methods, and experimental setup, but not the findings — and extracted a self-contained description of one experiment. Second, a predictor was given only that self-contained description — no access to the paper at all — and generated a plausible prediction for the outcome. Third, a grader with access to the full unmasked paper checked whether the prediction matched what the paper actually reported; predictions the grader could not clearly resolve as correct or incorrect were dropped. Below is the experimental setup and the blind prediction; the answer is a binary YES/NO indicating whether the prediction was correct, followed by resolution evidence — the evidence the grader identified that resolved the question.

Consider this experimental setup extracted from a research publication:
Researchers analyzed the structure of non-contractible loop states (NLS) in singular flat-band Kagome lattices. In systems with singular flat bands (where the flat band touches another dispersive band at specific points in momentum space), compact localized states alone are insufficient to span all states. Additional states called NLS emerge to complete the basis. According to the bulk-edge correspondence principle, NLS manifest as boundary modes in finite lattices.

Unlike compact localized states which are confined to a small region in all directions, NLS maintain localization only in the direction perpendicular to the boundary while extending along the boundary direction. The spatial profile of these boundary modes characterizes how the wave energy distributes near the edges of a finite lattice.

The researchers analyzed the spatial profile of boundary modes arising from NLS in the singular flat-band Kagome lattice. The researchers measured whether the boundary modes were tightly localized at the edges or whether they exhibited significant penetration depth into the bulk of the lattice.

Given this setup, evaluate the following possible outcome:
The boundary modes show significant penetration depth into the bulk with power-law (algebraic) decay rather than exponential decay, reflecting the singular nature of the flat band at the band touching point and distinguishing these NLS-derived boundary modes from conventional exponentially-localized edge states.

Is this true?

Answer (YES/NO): NO